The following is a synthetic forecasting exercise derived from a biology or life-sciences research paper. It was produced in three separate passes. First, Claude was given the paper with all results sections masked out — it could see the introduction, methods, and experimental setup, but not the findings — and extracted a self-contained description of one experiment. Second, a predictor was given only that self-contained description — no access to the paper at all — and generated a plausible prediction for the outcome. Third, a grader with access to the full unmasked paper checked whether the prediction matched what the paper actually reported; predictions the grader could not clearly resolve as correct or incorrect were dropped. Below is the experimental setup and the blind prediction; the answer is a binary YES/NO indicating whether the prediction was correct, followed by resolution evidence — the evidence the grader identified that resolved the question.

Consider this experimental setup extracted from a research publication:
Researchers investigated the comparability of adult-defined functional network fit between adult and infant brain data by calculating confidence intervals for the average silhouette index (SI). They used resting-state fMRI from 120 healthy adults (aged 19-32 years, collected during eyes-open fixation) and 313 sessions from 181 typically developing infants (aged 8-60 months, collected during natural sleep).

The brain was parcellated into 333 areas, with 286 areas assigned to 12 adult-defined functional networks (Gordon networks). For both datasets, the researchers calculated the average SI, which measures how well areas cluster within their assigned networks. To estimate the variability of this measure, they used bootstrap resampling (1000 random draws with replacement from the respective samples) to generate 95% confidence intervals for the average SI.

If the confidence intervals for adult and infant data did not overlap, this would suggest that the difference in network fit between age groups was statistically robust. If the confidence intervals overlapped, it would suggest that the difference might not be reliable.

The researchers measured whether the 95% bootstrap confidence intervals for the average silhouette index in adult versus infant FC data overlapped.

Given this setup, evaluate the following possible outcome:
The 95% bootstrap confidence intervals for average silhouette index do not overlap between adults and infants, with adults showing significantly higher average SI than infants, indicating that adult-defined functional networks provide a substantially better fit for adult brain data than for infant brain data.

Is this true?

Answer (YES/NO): YES